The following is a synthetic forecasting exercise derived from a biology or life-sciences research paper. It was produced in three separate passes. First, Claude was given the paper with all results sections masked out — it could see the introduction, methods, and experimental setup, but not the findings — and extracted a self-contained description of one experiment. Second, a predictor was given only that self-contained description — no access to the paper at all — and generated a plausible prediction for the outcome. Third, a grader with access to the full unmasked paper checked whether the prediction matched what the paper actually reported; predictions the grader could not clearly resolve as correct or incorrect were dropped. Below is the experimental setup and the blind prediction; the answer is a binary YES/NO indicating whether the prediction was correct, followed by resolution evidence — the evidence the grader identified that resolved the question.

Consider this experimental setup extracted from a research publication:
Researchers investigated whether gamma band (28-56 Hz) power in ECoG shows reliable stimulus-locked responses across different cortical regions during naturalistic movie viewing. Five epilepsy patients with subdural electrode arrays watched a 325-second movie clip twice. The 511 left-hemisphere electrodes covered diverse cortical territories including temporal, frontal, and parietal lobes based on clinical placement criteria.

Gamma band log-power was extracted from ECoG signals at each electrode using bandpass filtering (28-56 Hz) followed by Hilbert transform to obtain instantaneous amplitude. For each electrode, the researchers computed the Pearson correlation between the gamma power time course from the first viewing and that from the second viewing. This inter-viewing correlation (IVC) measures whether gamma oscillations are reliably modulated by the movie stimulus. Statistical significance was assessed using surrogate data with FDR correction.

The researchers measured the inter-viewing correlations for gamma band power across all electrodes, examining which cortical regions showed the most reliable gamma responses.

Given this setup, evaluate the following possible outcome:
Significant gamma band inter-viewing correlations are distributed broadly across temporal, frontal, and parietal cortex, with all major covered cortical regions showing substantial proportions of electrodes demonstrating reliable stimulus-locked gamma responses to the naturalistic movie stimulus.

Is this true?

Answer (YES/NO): NO